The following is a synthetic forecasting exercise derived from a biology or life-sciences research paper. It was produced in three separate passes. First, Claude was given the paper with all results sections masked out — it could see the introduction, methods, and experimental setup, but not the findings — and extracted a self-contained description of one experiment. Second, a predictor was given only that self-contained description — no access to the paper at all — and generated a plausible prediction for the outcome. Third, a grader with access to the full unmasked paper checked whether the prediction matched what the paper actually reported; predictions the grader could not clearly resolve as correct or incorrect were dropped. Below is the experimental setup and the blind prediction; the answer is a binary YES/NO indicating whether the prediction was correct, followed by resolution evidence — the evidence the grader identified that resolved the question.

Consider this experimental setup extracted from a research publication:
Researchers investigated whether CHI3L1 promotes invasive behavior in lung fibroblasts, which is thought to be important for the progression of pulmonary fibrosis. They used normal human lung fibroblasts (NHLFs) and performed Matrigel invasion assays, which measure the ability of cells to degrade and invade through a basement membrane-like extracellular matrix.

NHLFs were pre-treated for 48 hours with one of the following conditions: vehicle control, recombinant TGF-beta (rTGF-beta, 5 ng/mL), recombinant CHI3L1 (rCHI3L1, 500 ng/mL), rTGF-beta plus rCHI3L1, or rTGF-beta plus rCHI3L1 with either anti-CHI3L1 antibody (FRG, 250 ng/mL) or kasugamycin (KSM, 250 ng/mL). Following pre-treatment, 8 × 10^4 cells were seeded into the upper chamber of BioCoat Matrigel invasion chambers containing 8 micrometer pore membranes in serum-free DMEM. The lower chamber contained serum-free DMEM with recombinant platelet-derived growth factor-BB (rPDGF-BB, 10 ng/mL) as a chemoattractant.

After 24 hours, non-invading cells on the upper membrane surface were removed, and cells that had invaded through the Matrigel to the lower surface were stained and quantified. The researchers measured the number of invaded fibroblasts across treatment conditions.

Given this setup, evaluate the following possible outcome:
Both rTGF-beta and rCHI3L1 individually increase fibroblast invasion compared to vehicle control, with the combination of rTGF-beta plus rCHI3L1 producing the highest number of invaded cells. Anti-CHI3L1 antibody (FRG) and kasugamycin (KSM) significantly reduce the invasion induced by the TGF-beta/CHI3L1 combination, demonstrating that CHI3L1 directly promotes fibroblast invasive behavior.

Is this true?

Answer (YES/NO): NO